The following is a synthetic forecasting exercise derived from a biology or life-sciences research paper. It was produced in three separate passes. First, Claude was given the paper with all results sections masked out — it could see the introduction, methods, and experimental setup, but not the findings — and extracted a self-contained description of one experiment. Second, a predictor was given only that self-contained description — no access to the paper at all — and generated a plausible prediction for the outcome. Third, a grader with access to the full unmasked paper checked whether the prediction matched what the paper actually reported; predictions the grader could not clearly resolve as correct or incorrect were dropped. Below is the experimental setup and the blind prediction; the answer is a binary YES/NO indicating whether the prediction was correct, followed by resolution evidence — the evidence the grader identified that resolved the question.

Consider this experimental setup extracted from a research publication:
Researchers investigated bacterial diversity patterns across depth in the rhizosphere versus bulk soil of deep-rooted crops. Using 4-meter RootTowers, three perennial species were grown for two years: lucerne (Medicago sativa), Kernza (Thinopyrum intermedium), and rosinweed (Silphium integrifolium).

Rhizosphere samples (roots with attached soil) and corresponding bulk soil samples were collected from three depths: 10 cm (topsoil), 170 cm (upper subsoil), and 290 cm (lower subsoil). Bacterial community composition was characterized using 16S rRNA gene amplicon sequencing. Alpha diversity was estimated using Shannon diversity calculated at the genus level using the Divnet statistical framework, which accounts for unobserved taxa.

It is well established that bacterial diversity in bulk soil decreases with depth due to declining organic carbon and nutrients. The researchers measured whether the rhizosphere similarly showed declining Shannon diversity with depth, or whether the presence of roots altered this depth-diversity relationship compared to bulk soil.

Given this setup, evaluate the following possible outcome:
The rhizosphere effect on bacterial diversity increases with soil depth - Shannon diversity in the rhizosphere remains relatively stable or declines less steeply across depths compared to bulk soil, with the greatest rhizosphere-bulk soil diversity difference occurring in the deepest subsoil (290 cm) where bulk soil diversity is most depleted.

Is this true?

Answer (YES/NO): NO